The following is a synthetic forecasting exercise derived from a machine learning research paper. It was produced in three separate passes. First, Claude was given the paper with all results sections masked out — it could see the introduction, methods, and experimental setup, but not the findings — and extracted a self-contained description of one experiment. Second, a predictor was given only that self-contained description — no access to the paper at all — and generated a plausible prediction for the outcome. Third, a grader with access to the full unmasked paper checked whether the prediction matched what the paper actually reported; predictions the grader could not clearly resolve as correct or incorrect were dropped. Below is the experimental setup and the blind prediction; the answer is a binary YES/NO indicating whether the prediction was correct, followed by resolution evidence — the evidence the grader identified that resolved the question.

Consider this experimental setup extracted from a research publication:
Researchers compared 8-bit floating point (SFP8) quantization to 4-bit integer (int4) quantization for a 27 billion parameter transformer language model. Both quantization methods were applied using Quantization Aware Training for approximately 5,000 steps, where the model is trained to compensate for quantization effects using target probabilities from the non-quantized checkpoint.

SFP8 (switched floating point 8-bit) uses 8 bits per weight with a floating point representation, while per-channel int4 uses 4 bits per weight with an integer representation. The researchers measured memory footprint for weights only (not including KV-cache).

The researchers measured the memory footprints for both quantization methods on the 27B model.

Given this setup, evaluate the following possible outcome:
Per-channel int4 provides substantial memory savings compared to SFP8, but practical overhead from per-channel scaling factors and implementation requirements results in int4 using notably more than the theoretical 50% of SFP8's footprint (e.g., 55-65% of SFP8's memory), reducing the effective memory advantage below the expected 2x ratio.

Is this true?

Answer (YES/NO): NO